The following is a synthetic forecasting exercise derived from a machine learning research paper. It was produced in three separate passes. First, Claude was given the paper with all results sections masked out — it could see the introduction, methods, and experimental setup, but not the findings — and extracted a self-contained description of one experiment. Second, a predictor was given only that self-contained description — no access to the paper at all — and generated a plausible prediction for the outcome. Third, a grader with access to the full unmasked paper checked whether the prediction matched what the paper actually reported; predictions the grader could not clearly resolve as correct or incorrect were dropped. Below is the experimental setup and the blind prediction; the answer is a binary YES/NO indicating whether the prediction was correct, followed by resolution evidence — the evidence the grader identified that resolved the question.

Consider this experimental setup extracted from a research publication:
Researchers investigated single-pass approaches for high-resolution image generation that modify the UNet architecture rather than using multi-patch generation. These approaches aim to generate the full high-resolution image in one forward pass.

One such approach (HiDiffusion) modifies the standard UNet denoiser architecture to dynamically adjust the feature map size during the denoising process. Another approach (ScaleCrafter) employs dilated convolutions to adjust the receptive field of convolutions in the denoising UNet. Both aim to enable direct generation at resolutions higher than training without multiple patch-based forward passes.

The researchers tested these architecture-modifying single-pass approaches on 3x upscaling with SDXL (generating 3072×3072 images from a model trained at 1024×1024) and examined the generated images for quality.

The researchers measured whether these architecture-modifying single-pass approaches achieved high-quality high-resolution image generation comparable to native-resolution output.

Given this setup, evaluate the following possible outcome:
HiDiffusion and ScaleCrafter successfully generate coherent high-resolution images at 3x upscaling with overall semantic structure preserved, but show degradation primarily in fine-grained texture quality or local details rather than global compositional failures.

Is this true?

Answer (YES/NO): NO